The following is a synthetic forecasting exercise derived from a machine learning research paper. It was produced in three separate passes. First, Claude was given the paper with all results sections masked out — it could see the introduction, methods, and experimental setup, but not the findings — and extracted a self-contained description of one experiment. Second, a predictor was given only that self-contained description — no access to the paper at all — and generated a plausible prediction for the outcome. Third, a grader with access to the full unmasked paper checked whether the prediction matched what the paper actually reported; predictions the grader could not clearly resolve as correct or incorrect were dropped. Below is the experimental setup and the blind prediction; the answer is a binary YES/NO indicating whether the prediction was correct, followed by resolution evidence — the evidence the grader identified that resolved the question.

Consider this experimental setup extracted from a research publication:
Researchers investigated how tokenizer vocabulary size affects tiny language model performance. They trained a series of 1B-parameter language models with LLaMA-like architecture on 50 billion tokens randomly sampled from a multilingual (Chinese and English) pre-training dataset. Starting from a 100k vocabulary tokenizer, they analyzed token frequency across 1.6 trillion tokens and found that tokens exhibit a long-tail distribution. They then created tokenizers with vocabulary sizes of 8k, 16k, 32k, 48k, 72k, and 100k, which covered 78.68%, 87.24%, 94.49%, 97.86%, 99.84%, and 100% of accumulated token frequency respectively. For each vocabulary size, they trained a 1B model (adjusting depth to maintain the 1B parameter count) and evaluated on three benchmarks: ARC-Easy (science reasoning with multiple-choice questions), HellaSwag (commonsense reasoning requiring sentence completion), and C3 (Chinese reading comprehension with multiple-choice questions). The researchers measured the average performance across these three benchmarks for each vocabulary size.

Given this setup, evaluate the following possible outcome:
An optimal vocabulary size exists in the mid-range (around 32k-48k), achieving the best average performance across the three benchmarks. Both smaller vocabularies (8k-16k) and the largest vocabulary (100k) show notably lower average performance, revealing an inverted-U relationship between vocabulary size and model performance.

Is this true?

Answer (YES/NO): NO